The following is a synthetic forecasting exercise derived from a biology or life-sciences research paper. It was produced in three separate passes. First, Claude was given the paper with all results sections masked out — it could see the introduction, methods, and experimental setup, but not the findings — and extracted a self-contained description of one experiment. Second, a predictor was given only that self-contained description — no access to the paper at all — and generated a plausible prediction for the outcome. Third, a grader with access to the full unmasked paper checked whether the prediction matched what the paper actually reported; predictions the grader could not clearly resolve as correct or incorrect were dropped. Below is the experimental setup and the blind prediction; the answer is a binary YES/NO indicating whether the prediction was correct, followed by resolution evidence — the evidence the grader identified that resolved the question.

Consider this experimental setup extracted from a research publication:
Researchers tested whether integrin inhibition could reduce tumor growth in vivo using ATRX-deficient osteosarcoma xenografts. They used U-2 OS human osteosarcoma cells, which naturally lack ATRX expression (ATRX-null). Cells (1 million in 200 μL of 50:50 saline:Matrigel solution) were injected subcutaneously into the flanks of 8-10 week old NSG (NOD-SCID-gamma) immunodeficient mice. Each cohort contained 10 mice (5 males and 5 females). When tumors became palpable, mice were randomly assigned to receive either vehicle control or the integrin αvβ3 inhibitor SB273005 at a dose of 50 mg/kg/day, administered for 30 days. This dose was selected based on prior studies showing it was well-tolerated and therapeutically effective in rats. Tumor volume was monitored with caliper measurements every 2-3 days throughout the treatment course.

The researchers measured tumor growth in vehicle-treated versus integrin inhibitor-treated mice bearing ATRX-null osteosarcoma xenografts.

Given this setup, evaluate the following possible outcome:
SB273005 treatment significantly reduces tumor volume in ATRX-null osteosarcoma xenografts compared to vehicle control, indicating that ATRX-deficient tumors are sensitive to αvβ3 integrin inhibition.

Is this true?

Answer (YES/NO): YES